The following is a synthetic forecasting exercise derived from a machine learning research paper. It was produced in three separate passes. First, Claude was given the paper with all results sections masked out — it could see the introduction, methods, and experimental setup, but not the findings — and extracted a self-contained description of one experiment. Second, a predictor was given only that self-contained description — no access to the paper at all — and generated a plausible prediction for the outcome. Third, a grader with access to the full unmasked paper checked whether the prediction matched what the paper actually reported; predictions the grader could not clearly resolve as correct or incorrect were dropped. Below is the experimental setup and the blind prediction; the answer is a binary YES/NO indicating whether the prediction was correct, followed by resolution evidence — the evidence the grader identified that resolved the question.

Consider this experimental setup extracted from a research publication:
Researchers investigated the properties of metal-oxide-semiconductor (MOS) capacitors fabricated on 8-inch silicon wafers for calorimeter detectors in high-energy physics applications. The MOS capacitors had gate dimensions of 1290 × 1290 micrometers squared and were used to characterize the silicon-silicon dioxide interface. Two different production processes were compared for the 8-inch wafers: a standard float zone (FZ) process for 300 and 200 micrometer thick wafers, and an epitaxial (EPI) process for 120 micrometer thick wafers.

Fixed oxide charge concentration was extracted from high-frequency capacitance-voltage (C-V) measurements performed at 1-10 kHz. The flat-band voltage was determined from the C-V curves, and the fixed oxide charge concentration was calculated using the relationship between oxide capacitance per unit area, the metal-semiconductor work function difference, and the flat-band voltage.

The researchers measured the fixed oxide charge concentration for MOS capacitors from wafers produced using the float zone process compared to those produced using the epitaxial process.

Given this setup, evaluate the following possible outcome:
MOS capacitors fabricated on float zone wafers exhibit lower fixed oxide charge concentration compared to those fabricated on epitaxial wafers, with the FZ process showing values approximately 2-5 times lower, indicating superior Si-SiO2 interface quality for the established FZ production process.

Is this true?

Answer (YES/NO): NO